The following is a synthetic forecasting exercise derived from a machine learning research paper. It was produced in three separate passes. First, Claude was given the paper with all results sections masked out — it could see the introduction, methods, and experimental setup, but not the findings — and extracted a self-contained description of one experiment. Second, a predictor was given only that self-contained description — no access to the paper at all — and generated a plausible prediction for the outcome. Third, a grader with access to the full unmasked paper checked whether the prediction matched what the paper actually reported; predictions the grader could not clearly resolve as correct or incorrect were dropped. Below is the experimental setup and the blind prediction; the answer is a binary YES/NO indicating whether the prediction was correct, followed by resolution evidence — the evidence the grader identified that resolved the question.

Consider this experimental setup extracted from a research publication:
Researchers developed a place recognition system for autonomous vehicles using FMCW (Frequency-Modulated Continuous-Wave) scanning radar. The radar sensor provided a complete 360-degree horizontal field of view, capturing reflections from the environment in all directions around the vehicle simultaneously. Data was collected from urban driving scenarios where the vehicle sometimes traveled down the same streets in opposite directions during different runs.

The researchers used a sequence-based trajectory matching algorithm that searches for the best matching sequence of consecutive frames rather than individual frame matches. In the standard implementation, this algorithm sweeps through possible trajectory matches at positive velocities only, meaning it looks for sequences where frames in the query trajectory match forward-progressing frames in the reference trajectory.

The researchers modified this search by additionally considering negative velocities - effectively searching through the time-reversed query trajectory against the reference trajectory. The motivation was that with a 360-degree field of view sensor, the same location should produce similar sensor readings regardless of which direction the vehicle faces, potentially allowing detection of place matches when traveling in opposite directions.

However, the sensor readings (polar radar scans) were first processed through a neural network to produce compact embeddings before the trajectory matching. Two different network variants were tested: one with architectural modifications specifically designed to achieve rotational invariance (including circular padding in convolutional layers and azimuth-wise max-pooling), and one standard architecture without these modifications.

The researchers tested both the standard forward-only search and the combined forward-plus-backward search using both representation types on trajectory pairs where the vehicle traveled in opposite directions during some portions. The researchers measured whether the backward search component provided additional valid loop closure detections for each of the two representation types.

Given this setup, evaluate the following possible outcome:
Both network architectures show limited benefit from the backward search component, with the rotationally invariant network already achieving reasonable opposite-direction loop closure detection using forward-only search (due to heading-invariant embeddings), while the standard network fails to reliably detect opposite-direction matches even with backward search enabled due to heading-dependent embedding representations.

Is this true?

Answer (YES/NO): NO